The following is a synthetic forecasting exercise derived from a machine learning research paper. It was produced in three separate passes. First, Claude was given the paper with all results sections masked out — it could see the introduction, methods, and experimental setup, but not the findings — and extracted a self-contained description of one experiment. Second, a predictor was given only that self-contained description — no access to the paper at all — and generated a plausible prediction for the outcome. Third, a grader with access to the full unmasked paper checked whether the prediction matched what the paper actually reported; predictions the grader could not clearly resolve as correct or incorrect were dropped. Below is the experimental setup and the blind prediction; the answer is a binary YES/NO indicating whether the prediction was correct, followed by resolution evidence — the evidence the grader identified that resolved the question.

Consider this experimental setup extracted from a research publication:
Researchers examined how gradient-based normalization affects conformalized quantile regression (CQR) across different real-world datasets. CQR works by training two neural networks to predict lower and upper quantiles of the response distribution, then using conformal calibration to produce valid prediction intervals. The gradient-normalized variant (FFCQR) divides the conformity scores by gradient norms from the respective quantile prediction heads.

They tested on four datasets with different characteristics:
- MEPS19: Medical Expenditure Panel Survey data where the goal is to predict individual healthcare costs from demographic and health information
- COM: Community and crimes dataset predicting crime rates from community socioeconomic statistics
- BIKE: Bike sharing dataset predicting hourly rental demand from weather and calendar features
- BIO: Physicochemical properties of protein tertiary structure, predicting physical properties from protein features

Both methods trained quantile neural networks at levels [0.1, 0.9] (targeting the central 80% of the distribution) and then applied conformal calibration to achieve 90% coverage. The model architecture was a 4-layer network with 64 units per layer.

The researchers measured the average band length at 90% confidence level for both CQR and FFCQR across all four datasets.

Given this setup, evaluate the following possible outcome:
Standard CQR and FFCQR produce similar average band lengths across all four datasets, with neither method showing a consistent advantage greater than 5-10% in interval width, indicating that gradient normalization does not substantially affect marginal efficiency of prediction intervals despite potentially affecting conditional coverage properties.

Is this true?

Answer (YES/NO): NO